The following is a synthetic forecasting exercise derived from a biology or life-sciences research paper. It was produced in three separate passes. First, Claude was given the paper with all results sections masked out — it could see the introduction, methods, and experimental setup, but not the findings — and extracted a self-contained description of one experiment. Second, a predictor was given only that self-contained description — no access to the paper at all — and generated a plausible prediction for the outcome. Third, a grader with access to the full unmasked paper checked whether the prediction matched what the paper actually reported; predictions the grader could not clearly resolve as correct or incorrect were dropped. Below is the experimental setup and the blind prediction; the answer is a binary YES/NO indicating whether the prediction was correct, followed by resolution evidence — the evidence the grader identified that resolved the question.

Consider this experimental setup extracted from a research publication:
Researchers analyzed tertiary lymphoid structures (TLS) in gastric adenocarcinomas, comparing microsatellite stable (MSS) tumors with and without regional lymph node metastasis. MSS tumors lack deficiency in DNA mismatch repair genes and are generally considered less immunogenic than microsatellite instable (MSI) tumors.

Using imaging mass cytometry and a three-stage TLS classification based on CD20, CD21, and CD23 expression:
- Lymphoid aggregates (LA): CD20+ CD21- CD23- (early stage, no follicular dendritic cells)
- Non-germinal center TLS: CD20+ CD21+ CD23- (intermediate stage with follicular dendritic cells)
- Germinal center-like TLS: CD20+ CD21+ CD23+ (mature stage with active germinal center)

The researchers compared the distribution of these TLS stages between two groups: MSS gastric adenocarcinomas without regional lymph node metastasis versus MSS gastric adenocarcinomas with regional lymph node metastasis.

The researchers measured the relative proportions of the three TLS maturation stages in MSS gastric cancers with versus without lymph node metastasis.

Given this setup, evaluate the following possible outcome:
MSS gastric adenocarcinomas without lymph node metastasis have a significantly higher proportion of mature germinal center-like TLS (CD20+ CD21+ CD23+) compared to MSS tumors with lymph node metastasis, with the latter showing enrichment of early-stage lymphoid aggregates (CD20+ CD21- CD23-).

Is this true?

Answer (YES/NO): NO